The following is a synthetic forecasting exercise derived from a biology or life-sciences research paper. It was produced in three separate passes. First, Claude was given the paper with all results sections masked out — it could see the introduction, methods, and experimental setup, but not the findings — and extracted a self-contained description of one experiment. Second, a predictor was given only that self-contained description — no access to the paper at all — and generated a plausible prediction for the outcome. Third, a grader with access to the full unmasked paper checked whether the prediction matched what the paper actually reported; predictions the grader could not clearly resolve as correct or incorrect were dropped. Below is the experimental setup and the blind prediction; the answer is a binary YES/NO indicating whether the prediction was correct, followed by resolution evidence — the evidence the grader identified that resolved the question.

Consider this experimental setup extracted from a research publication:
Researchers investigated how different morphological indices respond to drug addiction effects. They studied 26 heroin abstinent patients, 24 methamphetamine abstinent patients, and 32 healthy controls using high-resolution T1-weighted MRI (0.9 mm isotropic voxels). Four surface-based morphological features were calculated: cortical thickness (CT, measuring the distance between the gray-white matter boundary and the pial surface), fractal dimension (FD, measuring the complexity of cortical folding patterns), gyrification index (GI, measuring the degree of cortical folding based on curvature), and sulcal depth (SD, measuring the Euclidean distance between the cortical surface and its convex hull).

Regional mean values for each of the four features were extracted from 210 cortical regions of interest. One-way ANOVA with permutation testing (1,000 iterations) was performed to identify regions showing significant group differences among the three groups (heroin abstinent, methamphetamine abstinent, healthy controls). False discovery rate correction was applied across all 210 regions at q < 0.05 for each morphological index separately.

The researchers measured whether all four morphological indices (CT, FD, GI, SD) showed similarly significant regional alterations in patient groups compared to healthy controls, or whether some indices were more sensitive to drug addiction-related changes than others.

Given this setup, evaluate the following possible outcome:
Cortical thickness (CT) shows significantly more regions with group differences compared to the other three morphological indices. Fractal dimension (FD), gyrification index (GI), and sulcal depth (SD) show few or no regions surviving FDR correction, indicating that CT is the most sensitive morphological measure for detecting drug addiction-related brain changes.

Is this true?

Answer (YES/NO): NO